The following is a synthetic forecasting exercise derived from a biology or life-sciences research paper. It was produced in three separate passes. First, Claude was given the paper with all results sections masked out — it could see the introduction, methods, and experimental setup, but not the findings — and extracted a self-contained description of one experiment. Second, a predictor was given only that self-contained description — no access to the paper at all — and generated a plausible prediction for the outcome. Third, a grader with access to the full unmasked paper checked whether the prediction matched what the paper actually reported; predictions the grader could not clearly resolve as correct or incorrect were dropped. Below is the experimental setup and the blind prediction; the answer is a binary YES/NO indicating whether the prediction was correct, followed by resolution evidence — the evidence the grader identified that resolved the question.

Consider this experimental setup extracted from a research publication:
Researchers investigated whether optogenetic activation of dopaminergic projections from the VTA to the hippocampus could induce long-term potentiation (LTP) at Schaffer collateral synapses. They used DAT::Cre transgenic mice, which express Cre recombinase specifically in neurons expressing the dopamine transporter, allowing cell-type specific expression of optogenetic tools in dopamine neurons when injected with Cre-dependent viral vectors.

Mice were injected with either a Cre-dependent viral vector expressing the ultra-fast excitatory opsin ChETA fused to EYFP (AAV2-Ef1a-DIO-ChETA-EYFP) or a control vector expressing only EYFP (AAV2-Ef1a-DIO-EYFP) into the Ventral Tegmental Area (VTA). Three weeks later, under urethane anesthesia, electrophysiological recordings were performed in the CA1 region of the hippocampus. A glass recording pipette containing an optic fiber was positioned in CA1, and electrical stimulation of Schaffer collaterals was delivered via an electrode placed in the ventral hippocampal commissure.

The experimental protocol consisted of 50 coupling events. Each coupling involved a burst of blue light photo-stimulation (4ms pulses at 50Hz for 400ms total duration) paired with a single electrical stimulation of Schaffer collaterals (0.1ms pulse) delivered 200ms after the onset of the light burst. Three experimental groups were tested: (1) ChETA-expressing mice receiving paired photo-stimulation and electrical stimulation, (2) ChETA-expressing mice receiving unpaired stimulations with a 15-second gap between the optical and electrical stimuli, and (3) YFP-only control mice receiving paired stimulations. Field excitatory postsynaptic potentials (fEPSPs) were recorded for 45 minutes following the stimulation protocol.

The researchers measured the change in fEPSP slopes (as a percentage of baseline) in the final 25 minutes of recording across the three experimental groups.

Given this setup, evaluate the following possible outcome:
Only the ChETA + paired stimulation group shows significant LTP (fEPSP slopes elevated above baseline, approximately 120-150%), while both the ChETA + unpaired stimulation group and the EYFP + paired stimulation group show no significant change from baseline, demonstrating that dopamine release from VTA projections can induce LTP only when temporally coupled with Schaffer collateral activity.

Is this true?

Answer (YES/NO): YES